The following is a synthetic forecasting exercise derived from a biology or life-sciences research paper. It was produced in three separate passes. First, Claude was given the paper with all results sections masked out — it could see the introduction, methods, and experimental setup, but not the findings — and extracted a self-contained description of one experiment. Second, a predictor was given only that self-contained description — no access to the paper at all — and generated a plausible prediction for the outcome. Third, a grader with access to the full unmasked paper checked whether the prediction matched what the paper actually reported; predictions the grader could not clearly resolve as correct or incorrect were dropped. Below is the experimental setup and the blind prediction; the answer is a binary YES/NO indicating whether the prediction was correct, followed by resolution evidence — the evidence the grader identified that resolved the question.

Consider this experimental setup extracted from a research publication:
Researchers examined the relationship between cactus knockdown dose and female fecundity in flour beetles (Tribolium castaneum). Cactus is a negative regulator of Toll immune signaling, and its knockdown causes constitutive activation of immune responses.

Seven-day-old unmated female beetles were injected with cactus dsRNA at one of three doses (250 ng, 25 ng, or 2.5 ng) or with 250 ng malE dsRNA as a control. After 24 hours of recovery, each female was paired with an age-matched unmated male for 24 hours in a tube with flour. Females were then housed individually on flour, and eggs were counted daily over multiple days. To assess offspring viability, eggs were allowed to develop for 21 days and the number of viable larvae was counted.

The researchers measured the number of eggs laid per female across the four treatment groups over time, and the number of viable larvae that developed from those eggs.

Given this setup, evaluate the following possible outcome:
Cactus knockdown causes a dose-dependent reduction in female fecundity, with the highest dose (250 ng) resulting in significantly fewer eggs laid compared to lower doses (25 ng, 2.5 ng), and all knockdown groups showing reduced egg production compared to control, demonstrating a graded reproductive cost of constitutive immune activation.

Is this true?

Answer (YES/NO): NO